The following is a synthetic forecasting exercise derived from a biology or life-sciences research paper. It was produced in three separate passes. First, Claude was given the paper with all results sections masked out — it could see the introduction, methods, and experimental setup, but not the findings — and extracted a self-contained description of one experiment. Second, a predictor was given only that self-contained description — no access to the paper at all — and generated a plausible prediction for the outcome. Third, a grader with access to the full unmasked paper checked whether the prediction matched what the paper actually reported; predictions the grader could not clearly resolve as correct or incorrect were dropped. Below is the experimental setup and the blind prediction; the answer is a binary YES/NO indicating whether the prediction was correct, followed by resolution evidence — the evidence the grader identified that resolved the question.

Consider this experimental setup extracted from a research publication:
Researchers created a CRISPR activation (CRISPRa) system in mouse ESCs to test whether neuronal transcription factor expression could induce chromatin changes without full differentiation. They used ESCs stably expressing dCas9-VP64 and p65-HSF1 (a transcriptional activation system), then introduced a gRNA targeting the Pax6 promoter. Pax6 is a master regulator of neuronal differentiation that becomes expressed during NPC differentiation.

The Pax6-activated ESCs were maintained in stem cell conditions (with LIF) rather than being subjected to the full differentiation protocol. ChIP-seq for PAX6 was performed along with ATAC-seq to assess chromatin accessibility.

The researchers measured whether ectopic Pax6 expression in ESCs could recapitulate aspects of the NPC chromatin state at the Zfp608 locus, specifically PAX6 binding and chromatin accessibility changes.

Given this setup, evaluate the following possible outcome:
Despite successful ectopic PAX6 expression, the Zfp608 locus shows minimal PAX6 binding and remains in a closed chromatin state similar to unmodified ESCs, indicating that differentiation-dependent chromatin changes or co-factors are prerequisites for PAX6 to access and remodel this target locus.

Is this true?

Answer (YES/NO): YES